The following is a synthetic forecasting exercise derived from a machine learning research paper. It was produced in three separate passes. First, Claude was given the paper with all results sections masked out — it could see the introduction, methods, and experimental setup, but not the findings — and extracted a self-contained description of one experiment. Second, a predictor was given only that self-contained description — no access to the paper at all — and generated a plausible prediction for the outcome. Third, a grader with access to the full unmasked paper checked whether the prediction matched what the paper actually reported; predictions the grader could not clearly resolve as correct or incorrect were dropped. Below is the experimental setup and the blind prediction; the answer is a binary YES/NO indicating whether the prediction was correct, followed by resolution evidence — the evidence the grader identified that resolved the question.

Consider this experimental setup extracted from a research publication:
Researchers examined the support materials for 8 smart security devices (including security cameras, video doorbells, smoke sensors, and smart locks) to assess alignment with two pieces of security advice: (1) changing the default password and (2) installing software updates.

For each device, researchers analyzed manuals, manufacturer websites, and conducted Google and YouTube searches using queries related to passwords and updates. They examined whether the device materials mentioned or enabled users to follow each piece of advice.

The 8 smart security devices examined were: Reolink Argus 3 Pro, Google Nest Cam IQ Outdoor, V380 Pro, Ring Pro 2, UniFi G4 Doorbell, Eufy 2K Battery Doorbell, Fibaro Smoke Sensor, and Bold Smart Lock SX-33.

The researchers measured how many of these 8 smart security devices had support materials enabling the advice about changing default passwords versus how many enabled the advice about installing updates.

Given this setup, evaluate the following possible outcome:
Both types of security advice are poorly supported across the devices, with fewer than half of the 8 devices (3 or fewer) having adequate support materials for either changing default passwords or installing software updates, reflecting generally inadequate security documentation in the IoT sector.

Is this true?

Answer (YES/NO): NO